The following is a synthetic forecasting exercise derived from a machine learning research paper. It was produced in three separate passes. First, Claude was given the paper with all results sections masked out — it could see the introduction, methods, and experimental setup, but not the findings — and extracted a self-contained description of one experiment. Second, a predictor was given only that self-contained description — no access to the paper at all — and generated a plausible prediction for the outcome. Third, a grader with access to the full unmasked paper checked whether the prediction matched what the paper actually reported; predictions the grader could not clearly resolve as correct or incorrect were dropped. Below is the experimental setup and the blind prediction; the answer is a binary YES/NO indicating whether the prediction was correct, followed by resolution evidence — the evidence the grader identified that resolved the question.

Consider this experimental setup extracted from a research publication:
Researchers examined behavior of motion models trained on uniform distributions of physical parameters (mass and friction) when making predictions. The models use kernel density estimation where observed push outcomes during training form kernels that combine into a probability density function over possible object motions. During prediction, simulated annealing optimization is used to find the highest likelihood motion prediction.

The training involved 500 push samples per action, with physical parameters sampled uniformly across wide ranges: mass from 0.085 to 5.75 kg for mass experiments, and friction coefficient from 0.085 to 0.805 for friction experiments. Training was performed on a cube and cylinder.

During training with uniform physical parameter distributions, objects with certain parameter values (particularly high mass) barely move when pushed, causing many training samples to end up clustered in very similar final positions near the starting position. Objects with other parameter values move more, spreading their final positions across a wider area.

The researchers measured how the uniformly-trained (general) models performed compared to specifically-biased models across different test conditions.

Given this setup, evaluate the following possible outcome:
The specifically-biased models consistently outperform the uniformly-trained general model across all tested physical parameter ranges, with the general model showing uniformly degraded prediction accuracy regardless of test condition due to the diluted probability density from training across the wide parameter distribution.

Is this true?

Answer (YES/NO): NO